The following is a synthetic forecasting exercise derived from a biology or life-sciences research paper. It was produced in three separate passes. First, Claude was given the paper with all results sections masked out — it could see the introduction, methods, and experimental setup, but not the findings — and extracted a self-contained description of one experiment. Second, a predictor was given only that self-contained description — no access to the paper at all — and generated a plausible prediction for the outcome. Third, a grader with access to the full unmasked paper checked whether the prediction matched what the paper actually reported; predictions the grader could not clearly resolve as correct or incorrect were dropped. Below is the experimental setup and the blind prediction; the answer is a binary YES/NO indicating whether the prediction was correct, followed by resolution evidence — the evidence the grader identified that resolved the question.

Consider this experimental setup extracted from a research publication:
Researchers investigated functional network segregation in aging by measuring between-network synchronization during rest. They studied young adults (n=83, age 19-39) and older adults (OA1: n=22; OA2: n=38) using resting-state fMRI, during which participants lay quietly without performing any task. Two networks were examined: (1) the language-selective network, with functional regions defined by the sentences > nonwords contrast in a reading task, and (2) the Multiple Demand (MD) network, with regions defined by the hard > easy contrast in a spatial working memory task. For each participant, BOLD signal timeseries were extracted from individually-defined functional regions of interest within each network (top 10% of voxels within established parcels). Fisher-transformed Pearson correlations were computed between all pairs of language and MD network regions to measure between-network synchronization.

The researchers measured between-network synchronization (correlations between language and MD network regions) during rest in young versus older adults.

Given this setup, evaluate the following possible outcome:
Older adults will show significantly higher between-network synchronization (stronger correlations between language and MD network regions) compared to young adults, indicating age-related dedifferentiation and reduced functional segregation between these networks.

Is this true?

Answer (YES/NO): NO